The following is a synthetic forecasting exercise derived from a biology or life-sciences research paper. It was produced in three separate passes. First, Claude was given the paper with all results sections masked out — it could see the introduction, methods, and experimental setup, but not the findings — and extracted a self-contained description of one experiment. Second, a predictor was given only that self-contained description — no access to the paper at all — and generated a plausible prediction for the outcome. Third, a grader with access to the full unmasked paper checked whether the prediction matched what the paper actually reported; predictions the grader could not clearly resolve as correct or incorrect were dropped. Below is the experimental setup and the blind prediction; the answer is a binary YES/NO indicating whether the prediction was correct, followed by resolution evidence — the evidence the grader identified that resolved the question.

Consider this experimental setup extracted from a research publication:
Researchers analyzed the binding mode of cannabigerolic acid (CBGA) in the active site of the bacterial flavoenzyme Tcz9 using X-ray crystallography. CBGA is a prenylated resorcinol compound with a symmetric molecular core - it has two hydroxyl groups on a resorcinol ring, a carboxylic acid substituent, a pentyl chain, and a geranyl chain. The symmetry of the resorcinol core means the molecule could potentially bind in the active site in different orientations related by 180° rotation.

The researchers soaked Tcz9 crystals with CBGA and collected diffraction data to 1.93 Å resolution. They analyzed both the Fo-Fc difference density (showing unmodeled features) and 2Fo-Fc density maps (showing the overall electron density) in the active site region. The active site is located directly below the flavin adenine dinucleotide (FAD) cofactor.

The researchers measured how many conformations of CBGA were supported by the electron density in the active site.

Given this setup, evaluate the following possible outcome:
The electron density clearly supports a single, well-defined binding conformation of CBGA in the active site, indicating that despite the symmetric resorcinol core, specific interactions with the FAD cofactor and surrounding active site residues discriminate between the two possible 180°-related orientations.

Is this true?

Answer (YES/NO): NO